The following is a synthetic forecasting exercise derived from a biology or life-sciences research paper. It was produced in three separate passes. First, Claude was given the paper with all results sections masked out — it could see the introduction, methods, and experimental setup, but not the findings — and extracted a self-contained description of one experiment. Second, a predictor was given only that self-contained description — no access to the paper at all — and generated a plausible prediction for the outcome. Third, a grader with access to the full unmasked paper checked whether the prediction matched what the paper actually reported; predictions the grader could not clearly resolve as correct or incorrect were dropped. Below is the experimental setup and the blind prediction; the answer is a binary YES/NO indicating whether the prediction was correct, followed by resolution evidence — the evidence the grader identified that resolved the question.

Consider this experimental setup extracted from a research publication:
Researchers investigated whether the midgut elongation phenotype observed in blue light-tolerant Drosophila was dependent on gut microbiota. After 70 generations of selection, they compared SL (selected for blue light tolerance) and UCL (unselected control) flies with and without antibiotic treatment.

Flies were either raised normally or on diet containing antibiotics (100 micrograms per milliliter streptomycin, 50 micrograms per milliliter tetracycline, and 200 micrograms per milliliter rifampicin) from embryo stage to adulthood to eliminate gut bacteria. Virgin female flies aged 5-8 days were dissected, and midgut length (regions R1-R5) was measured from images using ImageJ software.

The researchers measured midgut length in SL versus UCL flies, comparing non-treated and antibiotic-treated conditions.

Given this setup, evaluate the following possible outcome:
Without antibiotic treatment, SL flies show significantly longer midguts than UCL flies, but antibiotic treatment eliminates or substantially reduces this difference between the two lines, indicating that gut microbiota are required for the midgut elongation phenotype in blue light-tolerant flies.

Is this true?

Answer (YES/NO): NO